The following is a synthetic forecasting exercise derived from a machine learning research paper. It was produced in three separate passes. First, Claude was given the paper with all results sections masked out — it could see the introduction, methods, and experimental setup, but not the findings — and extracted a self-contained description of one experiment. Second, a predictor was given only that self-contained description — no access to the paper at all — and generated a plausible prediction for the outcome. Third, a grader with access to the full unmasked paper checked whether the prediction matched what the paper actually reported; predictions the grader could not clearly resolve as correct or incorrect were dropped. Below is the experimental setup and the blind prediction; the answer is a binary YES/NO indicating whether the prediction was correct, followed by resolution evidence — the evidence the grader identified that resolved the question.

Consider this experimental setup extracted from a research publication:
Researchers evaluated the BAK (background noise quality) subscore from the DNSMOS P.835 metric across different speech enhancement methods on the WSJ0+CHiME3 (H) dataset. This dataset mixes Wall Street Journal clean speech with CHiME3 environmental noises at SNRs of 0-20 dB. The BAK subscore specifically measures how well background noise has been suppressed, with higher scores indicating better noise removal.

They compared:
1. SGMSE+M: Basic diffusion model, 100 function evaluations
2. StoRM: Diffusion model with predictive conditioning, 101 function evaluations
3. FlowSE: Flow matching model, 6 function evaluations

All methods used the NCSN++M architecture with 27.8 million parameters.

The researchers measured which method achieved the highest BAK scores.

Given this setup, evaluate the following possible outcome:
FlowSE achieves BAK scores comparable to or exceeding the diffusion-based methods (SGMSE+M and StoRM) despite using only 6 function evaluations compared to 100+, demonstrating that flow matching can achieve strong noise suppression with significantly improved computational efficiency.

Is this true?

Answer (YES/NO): NO